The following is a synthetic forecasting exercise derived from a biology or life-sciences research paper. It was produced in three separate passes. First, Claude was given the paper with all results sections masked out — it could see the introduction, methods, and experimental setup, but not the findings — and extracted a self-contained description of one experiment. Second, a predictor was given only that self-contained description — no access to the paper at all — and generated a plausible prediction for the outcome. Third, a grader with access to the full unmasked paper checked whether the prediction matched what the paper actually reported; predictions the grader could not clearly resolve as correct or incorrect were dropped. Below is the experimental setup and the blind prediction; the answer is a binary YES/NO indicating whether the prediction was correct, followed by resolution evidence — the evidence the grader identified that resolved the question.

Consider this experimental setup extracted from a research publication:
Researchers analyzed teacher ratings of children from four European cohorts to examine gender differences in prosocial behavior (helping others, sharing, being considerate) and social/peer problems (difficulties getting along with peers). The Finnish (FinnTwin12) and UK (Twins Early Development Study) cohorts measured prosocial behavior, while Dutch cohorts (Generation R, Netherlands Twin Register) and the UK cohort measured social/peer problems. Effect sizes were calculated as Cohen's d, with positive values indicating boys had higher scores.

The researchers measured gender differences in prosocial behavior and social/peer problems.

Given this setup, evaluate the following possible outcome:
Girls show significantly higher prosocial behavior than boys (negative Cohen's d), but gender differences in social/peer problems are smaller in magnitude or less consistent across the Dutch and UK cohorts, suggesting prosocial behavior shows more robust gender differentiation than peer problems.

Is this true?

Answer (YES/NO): YES